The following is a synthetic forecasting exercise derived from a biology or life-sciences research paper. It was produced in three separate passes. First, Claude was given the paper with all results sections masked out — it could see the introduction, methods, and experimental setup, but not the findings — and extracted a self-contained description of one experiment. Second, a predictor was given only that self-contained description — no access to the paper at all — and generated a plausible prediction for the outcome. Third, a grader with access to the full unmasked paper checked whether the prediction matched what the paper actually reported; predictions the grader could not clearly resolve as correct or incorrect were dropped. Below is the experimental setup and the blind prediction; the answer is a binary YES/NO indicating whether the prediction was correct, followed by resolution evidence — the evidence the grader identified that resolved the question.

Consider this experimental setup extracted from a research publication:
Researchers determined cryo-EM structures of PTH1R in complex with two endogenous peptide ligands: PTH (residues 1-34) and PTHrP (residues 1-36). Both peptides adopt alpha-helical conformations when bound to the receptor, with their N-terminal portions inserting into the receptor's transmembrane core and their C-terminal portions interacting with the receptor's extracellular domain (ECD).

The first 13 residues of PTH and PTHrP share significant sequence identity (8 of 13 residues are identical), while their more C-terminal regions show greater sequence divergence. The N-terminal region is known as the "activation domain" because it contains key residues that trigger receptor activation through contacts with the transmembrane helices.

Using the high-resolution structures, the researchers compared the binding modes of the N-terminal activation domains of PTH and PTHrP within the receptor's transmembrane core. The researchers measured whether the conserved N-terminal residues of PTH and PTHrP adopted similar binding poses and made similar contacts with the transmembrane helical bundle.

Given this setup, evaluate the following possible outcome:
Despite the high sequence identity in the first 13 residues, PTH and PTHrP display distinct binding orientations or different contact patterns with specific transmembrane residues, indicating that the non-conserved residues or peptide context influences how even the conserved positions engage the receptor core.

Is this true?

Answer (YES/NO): YES